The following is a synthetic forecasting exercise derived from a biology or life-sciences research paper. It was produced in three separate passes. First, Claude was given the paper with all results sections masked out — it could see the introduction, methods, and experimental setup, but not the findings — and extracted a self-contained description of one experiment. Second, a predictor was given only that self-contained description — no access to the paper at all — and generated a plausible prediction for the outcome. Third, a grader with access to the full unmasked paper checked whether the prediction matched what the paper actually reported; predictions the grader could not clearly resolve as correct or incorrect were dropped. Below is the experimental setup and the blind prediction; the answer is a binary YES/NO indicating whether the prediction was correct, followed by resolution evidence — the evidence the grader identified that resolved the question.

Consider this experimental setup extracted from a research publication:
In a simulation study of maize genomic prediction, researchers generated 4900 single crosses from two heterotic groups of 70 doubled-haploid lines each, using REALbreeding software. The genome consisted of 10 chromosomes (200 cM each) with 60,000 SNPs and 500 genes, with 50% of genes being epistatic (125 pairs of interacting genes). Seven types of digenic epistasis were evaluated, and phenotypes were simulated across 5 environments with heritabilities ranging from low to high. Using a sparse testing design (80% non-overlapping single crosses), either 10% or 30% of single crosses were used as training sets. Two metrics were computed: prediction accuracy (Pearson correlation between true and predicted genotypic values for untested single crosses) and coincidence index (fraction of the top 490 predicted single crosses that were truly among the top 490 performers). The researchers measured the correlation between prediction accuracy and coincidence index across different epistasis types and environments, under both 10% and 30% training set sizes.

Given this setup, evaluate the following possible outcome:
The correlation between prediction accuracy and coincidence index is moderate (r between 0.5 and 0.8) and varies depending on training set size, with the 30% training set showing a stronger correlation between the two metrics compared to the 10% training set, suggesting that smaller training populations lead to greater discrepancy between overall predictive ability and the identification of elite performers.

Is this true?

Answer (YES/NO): NO